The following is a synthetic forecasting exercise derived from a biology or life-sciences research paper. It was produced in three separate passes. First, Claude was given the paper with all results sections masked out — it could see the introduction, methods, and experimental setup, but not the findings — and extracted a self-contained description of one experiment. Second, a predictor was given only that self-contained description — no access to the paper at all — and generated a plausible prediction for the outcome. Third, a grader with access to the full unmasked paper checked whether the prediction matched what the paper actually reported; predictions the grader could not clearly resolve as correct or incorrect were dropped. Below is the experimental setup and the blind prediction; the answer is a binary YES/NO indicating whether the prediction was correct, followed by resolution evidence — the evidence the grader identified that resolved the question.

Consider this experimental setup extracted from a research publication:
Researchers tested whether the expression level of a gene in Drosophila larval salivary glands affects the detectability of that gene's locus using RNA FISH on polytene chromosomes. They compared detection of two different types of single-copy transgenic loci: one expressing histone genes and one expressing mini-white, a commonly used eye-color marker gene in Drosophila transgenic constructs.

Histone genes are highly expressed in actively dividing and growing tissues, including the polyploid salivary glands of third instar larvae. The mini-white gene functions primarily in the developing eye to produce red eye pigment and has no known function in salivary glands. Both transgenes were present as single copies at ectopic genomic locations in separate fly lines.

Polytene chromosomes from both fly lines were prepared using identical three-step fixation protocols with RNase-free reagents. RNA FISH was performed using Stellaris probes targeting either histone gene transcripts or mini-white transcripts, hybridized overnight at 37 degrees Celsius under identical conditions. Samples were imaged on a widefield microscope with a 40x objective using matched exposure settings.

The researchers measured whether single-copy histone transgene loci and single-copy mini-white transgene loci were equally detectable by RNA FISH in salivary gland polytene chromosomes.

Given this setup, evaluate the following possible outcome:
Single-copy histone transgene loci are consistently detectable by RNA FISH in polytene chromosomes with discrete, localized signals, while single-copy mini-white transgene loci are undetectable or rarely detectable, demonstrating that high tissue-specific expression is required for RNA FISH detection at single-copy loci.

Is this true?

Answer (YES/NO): YES